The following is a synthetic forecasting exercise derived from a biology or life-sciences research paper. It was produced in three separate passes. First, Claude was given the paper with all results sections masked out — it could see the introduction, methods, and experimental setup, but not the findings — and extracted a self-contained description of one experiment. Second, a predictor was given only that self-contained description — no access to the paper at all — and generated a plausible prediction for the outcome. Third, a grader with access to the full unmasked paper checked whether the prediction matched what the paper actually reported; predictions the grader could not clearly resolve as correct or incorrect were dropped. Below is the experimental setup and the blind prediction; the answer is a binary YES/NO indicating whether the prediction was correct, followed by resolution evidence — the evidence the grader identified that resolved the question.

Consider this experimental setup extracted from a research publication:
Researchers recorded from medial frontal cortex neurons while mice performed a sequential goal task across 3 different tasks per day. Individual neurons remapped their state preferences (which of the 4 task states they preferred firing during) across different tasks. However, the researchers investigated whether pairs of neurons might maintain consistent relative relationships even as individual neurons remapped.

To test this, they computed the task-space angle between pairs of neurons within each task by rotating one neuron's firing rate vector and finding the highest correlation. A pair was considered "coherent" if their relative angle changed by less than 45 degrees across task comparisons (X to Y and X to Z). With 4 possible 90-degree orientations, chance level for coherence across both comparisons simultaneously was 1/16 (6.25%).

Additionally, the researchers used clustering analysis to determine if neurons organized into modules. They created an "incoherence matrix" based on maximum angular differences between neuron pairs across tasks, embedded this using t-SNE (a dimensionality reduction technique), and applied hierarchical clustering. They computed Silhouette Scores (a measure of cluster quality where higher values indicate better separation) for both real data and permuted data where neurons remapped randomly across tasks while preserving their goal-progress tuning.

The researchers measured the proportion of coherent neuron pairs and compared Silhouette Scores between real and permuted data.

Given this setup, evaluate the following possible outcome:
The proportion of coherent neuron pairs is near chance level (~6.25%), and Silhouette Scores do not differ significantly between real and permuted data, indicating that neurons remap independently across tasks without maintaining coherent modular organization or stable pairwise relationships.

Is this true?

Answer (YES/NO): NO